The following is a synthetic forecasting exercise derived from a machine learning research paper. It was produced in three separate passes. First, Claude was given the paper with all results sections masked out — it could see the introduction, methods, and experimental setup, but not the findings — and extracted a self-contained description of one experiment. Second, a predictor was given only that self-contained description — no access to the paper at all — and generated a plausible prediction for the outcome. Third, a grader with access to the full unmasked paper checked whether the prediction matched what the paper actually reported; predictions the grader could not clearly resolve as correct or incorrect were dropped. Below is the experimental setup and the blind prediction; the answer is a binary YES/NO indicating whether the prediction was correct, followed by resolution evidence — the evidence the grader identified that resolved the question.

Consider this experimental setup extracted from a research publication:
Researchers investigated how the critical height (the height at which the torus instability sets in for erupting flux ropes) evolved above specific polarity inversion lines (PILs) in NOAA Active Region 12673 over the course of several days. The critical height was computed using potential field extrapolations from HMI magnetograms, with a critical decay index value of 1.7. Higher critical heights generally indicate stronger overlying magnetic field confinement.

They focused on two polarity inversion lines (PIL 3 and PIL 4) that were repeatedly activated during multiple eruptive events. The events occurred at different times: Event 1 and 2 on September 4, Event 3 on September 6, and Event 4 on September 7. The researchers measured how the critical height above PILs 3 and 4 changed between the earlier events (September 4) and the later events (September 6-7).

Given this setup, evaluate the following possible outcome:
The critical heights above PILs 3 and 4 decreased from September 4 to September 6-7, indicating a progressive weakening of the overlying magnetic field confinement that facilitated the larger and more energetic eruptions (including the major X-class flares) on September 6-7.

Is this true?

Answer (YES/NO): NO